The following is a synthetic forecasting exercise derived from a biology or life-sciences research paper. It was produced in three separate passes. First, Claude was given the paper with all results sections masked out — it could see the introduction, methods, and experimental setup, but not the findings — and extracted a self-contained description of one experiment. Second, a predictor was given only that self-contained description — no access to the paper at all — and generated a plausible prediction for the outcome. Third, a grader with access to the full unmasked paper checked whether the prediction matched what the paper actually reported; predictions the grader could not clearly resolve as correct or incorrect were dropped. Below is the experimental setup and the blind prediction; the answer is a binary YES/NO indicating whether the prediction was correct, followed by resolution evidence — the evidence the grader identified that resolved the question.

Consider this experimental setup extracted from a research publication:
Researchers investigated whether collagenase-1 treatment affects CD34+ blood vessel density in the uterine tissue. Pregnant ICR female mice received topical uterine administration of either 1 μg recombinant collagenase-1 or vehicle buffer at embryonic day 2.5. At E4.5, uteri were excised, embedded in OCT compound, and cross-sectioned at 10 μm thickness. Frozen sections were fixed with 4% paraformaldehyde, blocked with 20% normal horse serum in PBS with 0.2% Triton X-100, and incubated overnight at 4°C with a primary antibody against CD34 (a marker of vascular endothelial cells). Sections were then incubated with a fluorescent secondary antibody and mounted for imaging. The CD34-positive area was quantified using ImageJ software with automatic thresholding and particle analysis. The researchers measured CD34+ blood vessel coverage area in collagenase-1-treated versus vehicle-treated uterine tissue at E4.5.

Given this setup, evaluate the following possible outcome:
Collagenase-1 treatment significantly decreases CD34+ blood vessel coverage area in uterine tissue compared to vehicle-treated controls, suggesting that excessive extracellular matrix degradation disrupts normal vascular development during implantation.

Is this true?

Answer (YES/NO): NO